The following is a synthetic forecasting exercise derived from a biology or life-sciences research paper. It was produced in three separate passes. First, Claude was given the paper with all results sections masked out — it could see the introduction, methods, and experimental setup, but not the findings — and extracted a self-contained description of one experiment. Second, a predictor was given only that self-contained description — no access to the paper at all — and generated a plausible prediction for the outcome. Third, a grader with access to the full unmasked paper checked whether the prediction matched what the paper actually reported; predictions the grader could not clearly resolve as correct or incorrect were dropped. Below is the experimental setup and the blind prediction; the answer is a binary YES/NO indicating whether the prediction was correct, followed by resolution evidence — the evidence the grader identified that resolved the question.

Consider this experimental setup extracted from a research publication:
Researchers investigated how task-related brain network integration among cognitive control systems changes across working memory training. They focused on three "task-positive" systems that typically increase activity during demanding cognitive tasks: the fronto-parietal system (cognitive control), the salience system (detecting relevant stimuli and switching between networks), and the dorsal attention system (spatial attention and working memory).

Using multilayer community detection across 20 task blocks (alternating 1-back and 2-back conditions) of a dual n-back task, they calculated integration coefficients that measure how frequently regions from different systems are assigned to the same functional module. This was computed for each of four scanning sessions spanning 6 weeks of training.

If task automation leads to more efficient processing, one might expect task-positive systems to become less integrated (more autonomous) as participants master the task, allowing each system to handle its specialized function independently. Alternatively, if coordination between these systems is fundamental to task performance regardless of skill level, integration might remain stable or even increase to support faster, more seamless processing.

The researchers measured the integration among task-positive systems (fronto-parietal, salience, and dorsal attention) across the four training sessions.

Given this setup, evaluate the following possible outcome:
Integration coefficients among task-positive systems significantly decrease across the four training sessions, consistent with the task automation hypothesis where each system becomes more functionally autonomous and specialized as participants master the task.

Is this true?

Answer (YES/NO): NO